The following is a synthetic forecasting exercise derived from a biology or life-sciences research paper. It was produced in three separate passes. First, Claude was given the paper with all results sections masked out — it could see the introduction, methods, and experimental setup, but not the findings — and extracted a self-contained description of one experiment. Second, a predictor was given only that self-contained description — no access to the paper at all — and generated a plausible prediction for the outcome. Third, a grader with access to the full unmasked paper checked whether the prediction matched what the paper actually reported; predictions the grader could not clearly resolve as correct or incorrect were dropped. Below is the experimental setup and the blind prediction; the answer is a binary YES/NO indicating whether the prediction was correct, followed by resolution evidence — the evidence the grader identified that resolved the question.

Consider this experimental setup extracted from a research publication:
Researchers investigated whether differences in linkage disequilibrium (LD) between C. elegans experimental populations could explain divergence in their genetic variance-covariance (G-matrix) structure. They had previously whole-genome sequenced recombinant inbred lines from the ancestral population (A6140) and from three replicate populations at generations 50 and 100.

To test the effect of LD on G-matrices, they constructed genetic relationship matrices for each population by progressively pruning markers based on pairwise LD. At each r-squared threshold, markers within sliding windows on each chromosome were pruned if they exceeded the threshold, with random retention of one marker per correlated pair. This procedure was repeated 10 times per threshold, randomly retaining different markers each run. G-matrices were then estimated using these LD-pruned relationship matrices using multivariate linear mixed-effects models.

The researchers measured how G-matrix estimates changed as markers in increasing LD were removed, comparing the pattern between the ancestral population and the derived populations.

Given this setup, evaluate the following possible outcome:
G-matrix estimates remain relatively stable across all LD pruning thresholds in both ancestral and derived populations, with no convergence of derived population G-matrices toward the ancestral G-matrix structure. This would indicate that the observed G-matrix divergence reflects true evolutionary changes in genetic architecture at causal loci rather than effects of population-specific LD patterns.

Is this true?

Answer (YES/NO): NO